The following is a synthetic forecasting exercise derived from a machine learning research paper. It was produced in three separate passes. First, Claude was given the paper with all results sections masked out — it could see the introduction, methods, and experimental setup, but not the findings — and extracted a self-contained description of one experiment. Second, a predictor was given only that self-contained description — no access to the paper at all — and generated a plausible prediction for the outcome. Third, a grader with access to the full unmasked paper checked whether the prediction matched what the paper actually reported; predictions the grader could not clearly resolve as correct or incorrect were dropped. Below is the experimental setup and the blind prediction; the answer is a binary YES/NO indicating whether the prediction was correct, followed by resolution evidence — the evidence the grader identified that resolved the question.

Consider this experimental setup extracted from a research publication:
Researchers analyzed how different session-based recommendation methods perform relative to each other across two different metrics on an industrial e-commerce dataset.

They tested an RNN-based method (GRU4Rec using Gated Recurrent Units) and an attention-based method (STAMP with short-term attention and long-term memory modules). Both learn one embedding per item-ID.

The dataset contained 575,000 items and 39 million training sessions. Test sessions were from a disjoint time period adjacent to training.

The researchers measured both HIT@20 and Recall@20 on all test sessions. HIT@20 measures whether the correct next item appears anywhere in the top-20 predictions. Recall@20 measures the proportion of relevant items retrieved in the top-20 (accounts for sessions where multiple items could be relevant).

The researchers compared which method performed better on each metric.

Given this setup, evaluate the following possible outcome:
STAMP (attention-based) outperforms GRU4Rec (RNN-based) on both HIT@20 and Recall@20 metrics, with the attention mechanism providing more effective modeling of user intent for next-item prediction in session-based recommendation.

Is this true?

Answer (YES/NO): NO